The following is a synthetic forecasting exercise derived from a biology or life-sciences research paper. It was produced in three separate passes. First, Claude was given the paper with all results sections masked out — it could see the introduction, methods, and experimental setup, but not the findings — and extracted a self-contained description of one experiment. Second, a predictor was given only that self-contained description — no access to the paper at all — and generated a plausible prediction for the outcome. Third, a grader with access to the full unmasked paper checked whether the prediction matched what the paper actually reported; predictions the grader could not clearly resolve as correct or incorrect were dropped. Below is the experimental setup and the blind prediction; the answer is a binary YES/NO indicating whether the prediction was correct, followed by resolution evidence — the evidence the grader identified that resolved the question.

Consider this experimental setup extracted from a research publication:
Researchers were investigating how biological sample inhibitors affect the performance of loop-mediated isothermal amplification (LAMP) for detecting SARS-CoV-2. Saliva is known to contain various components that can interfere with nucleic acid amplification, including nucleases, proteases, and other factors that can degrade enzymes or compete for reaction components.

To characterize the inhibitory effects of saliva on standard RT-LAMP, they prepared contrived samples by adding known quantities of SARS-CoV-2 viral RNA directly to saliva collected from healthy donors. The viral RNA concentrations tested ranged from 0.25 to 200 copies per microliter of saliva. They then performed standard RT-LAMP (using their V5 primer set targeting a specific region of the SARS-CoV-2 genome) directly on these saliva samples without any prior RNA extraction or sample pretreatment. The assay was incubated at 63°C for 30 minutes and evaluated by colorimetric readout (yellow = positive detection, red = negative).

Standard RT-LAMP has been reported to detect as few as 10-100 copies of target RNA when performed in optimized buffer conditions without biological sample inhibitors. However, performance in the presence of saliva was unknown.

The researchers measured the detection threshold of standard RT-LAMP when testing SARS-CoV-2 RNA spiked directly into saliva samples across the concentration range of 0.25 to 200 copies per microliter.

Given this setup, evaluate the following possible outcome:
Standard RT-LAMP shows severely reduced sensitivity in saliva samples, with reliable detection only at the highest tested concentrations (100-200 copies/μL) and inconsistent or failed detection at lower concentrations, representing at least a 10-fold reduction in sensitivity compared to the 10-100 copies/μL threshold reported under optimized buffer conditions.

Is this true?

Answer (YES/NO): NO